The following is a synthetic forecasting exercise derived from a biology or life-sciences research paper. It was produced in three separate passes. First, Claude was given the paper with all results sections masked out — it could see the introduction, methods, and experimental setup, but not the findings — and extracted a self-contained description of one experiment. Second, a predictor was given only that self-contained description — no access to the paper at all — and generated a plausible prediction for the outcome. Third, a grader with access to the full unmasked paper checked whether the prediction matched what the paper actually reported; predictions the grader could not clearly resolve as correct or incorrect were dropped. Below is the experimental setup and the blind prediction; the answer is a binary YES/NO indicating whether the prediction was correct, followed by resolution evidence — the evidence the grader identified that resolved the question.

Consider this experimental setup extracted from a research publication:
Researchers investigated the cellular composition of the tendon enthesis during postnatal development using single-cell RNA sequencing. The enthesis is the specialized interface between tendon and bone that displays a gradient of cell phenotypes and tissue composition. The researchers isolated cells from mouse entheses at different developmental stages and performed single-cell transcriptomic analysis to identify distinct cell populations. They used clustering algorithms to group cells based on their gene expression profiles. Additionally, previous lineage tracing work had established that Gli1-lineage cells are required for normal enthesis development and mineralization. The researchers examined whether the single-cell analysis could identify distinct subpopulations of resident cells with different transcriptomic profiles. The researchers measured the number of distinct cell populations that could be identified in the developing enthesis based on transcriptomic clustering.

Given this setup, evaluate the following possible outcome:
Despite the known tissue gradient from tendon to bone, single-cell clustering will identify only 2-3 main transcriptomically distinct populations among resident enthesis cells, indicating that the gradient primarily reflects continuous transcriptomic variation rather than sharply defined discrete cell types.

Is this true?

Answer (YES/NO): NO